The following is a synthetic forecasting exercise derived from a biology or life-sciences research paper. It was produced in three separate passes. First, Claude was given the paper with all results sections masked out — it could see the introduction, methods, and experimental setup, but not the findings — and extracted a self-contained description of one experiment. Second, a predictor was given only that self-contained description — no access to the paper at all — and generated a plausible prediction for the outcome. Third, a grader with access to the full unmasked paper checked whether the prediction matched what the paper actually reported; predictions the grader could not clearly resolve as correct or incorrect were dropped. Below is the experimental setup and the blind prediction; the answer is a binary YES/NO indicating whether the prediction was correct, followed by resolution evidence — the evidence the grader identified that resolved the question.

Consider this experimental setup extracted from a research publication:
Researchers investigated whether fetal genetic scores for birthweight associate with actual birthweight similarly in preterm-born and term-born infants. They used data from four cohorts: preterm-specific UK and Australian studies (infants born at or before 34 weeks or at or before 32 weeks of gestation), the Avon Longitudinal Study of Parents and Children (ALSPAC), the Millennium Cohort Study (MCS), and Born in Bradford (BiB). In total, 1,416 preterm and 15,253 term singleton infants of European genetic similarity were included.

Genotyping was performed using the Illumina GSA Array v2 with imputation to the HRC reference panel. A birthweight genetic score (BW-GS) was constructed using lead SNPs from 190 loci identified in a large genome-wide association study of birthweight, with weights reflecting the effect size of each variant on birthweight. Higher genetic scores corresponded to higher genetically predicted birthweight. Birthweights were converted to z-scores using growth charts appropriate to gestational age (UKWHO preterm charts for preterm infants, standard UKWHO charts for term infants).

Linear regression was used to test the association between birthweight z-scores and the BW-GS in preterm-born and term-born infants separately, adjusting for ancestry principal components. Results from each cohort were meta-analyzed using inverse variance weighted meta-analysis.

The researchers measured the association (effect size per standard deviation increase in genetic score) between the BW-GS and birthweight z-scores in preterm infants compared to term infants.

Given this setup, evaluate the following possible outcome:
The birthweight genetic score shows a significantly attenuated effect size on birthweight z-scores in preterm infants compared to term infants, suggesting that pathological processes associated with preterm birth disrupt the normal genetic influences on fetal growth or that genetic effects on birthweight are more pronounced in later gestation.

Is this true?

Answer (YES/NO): YES